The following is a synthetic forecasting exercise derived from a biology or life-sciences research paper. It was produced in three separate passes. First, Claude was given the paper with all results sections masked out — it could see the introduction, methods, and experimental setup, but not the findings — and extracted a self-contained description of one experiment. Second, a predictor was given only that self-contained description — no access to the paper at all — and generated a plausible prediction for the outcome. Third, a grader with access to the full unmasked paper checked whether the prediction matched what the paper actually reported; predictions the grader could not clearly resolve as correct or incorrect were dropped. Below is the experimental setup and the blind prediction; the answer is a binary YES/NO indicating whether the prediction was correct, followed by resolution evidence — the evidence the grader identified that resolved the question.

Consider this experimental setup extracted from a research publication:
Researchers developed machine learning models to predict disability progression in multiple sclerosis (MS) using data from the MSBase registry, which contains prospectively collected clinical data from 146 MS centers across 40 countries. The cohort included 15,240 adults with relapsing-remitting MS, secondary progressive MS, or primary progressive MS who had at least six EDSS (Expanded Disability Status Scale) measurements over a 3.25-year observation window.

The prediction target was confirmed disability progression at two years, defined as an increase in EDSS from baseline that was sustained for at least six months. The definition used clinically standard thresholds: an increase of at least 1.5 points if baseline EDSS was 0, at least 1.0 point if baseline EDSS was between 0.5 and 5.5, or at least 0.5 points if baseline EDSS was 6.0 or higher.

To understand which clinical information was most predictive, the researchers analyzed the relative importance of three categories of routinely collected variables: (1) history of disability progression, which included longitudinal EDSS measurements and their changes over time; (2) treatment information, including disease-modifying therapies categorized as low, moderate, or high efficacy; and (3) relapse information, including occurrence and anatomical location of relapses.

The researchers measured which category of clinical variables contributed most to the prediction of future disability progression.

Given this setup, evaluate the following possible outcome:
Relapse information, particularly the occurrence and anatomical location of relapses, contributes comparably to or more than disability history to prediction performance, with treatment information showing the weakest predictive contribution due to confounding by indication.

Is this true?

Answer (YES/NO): NO